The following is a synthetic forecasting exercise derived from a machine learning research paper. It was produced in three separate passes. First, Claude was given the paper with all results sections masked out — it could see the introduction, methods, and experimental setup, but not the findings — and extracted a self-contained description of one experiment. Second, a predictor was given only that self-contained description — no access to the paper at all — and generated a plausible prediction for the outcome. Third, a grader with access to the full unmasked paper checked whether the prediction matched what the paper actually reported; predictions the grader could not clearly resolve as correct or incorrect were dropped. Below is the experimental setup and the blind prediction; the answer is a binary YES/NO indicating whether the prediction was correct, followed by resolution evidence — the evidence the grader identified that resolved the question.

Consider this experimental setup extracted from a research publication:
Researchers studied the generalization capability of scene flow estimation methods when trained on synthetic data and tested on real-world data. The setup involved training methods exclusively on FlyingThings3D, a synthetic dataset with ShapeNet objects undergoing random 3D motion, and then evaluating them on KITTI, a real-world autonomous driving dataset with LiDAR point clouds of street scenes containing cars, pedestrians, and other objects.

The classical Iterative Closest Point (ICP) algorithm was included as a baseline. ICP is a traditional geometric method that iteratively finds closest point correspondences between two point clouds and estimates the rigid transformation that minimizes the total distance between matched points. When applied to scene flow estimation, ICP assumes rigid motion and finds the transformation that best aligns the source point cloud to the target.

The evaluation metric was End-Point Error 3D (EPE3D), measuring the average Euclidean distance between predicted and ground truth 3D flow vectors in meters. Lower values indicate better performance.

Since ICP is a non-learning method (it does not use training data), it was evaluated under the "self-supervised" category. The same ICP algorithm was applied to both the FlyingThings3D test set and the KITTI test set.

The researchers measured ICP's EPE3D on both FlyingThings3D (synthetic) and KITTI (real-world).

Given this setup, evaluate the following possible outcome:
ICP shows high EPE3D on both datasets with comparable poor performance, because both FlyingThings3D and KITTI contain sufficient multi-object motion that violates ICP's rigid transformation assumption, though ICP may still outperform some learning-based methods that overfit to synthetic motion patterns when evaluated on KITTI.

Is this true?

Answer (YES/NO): NO